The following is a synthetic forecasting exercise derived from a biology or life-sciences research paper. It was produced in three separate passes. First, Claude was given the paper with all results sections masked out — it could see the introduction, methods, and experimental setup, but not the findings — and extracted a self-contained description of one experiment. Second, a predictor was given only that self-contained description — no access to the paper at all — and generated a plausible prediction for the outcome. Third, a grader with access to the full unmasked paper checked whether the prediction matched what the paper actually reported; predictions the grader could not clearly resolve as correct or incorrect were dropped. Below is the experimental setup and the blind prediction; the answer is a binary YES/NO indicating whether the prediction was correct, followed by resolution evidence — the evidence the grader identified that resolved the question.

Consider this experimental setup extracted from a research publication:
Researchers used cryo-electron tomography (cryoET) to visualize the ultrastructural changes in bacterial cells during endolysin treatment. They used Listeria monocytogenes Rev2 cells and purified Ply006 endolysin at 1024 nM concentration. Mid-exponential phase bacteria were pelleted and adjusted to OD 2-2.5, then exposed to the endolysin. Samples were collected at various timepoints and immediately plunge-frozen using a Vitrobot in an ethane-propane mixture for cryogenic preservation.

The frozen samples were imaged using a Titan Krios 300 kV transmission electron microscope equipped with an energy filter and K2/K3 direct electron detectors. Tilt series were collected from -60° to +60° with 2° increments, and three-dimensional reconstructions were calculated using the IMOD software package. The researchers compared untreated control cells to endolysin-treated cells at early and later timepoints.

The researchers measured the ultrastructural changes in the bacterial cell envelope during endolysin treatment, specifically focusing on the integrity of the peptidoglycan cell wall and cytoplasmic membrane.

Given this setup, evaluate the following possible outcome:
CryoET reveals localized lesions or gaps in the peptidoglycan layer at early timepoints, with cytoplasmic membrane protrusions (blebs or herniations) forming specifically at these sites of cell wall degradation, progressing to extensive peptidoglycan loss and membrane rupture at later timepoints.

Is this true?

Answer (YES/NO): NO